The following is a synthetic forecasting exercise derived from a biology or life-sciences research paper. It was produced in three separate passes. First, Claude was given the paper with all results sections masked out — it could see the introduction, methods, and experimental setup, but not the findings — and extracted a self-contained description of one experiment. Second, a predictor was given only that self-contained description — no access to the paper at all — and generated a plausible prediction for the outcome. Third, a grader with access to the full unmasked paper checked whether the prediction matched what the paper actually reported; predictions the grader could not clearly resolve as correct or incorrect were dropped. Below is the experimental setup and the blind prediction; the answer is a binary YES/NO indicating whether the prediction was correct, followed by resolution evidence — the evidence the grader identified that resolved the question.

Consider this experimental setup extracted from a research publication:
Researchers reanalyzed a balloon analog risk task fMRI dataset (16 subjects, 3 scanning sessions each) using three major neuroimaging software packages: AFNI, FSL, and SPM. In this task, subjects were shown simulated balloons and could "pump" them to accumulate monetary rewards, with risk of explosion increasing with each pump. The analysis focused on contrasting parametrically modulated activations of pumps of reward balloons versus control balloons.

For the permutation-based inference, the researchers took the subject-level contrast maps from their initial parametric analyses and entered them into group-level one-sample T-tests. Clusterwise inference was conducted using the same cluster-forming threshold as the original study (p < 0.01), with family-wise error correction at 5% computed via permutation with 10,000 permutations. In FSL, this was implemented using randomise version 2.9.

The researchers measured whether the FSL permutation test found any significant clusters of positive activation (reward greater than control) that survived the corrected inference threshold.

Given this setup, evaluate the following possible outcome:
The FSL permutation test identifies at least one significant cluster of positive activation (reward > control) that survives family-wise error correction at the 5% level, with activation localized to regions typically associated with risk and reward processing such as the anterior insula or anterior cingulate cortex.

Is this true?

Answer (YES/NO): NO